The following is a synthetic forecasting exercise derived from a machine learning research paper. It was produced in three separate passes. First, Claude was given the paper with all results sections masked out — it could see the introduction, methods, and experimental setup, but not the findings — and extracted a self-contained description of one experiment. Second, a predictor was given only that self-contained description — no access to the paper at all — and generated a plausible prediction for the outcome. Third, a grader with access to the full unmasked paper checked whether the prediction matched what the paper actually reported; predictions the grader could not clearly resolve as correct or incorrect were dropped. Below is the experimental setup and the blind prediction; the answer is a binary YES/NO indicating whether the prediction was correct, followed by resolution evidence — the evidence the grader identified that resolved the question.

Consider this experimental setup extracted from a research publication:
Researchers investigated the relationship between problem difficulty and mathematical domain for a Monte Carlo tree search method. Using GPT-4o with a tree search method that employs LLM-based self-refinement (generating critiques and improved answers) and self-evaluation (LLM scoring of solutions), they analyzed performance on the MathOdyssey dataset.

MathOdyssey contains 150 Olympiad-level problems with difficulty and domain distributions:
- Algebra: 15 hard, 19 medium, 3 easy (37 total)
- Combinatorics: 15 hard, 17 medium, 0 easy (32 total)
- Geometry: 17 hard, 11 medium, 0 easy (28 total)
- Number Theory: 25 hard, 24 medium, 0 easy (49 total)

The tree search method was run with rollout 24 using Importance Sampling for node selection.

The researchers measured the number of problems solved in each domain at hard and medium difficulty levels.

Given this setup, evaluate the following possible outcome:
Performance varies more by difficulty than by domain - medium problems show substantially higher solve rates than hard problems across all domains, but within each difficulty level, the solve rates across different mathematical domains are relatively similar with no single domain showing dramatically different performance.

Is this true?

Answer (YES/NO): NO